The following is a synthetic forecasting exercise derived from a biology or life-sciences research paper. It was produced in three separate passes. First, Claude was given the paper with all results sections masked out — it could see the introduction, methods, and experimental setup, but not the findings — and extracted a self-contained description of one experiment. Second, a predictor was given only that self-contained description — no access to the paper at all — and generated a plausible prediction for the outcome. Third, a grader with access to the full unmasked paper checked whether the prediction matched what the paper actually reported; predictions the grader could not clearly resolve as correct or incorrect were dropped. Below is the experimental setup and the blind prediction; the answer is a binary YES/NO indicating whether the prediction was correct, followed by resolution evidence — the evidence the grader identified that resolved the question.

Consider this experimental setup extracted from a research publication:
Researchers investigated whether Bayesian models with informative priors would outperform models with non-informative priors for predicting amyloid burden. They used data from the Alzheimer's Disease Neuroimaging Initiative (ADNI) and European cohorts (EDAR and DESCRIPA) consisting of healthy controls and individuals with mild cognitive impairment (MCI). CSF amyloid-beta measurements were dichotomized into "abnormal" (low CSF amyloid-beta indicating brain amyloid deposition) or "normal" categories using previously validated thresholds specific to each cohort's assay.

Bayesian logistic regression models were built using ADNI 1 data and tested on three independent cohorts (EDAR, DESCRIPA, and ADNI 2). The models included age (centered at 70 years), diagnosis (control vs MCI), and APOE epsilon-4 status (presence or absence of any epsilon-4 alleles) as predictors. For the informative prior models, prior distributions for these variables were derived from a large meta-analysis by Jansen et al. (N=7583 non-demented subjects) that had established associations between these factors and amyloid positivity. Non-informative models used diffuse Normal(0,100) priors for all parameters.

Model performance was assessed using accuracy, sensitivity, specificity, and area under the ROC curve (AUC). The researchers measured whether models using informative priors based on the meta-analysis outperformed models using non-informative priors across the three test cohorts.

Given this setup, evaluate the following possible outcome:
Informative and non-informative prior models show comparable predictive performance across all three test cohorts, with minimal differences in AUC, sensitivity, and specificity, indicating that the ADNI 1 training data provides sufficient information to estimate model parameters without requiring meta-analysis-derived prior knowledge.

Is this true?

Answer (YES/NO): NO